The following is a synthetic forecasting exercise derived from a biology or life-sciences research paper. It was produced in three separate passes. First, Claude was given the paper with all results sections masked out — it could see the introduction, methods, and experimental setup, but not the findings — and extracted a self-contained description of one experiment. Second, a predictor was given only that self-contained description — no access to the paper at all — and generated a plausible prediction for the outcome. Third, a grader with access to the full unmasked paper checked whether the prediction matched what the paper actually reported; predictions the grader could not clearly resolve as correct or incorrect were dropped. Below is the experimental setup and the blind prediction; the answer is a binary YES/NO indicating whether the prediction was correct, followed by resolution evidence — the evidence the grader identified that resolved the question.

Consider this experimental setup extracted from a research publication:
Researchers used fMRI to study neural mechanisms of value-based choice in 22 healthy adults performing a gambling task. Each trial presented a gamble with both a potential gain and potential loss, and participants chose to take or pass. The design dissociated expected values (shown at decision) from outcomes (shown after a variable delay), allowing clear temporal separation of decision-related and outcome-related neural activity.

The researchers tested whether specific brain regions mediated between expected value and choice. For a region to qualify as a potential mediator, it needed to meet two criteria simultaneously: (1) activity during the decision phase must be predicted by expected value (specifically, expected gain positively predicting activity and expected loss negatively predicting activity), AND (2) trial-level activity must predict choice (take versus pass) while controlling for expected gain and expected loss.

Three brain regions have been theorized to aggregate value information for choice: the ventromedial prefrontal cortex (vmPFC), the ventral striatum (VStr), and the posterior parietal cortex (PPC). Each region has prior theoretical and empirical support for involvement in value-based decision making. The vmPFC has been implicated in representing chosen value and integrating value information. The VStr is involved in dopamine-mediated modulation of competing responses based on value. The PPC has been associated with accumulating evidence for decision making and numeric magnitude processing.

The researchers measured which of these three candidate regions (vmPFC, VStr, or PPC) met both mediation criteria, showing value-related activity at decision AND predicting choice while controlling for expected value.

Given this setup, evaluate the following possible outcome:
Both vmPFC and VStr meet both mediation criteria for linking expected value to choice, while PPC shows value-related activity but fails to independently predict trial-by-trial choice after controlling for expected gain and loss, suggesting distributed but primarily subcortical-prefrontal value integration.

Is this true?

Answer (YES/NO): NO